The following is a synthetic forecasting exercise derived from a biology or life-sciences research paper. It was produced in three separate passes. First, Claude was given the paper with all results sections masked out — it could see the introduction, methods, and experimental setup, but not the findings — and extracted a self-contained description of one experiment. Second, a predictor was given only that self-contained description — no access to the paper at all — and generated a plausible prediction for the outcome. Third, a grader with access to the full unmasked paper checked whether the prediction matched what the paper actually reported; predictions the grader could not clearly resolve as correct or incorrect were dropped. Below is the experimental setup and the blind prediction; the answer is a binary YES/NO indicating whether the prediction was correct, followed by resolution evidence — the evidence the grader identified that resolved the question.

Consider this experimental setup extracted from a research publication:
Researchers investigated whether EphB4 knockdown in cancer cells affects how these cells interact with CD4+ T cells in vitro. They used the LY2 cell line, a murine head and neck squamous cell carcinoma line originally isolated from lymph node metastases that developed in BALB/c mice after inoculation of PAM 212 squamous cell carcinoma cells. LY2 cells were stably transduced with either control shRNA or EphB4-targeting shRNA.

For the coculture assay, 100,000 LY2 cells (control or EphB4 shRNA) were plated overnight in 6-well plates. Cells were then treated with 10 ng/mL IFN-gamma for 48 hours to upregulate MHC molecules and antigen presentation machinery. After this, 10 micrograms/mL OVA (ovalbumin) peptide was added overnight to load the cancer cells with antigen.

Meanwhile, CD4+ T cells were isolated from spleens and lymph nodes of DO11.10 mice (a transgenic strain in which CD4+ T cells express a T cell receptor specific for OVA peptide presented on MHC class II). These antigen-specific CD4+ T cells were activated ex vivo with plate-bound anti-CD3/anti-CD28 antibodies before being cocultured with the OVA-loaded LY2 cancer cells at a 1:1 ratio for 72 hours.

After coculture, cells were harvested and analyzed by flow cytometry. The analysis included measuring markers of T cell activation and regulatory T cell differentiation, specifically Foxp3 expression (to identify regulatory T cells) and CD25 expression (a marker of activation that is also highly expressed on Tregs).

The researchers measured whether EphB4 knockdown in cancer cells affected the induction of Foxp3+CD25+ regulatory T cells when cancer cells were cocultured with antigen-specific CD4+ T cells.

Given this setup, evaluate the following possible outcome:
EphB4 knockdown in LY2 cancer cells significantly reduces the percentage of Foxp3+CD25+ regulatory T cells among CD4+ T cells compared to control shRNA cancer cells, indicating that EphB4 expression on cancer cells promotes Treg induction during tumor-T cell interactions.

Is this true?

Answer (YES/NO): NO